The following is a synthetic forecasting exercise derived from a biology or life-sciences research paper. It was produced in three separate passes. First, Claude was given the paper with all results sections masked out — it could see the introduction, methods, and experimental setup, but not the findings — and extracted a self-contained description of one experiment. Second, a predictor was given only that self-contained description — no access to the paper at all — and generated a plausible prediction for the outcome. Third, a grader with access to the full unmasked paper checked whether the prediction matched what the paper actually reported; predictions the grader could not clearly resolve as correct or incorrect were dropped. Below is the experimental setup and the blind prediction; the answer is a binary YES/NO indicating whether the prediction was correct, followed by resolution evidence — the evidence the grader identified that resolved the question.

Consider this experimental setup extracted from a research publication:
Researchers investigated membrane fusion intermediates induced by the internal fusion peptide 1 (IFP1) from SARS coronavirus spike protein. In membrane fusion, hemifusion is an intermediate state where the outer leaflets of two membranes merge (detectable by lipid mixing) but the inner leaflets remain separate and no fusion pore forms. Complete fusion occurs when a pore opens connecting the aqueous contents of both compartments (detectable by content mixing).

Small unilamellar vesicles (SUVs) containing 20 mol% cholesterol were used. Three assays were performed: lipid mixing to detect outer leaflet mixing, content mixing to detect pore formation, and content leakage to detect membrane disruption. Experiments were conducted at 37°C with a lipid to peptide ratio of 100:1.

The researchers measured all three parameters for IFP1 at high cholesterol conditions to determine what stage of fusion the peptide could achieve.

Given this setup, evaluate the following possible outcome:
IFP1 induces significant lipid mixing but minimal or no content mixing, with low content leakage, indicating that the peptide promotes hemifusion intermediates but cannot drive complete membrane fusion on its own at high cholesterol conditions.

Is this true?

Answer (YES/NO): YES